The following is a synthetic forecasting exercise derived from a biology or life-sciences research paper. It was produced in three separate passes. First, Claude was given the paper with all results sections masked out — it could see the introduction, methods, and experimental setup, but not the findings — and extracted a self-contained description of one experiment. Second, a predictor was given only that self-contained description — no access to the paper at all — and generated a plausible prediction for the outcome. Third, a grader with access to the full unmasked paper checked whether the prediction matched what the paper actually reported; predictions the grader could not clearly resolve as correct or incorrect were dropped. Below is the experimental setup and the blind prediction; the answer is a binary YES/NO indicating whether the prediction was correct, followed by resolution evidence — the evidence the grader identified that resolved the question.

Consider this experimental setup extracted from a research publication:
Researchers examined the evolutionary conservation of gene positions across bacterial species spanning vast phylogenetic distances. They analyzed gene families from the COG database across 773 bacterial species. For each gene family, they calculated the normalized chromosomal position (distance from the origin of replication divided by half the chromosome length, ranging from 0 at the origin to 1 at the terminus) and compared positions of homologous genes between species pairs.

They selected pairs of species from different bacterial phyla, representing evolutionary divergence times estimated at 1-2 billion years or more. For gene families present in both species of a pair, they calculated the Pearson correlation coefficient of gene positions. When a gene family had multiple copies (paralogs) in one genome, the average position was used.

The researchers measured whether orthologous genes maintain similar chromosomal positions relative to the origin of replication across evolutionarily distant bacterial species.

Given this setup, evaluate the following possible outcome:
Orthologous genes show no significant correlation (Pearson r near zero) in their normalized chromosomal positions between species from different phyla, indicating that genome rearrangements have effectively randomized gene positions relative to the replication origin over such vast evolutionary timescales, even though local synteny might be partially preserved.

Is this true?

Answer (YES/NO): NO